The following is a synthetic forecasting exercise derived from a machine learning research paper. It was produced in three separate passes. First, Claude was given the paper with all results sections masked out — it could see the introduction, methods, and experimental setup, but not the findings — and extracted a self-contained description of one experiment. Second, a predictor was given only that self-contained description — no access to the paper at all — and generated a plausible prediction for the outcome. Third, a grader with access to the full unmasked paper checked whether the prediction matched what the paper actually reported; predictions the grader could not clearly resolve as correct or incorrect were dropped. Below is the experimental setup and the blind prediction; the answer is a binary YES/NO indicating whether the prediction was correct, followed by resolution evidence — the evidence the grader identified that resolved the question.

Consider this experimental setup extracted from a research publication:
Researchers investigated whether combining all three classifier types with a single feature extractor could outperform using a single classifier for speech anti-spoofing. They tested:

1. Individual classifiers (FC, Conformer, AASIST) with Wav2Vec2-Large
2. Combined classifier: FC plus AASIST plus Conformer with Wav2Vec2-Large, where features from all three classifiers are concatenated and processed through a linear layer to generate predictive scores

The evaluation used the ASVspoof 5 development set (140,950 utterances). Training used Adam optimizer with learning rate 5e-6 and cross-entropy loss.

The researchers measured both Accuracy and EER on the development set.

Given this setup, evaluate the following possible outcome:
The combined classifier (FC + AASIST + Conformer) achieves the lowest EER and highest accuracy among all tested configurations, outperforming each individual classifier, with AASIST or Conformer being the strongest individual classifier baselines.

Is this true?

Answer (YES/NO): NO